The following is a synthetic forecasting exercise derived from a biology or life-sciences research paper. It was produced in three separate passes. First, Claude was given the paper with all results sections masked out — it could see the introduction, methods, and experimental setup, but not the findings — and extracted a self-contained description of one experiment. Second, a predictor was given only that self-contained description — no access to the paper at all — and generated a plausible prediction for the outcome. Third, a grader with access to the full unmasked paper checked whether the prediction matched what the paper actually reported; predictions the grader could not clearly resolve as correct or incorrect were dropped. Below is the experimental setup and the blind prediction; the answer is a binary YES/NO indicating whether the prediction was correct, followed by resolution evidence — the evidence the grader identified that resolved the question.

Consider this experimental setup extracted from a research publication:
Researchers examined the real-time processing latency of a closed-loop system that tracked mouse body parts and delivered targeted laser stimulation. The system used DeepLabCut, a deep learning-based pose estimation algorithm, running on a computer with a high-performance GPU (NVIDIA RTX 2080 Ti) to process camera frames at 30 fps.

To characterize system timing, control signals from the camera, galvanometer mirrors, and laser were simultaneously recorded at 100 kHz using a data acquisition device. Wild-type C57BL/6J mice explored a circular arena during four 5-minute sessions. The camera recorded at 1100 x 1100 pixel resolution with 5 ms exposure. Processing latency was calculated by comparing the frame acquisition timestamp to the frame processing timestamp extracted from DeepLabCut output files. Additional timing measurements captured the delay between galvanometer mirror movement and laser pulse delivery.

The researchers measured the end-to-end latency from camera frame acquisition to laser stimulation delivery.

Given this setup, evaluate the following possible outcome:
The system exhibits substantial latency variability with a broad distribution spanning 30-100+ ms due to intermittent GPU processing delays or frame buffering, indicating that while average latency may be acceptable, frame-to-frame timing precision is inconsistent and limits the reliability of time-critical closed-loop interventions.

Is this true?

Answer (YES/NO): NO